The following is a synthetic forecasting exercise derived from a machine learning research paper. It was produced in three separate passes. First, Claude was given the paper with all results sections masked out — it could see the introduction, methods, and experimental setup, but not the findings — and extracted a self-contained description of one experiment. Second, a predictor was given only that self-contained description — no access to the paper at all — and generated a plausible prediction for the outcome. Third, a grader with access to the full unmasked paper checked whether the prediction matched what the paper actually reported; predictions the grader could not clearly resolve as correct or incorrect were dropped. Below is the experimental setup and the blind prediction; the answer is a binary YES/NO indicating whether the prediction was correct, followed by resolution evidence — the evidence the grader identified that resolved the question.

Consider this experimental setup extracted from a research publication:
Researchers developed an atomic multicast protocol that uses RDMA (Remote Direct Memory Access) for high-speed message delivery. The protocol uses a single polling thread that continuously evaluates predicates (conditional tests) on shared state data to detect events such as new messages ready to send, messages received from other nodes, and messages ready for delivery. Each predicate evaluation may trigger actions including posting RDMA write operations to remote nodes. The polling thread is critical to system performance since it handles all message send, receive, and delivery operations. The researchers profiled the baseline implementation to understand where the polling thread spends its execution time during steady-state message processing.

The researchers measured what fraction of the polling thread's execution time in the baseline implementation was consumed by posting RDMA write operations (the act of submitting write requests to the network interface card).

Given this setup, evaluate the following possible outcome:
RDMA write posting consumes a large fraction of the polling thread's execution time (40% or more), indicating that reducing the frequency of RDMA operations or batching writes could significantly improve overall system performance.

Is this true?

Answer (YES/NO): NO